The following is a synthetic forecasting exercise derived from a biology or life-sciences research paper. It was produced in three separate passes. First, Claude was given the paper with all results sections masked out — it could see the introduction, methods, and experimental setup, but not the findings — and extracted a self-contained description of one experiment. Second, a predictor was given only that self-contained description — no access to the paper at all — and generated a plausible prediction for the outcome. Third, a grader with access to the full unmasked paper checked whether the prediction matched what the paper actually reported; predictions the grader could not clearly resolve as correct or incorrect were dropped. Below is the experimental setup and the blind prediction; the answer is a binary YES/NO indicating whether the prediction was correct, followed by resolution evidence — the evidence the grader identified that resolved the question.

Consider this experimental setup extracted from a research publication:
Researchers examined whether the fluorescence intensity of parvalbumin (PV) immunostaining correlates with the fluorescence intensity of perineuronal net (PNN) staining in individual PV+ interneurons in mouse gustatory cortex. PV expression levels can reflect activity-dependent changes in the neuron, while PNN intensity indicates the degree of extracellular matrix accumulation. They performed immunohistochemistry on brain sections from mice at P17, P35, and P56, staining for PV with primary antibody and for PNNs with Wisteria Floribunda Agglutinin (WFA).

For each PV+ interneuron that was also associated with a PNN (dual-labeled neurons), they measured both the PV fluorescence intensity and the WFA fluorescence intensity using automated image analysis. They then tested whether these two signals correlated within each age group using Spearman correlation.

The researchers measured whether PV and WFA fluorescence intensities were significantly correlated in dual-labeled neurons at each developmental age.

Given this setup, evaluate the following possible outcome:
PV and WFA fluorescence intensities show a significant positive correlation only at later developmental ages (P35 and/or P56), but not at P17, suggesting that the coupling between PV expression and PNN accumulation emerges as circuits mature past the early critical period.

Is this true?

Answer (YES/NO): NO